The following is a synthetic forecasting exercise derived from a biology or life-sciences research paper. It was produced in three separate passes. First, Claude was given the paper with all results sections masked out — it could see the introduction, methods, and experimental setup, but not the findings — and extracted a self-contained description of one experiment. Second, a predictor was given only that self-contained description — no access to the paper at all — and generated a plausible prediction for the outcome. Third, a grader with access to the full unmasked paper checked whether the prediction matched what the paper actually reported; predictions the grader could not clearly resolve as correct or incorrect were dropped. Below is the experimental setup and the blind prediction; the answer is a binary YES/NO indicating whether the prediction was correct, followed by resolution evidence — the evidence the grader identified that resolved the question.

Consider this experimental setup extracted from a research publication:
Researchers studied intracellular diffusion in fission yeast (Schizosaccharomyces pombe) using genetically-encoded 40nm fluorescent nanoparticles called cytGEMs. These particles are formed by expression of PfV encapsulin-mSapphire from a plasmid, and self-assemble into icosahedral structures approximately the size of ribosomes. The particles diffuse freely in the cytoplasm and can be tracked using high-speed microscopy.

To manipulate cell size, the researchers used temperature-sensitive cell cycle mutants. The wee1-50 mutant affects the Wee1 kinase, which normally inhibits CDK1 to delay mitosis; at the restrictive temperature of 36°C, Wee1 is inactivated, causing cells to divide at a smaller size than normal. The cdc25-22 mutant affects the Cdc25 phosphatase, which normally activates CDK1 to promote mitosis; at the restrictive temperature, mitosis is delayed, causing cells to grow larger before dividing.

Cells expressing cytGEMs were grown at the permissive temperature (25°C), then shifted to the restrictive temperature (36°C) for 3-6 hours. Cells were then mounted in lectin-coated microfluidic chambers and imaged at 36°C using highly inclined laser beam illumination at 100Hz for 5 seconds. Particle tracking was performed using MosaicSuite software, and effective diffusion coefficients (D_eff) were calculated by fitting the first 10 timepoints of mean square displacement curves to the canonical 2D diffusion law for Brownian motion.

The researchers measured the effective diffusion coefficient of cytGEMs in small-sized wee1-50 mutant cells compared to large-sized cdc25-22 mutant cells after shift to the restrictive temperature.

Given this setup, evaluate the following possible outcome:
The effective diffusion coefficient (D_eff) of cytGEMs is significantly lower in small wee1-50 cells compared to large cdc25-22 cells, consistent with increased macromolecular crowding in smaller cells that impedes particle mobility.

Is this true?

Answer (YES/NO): YES